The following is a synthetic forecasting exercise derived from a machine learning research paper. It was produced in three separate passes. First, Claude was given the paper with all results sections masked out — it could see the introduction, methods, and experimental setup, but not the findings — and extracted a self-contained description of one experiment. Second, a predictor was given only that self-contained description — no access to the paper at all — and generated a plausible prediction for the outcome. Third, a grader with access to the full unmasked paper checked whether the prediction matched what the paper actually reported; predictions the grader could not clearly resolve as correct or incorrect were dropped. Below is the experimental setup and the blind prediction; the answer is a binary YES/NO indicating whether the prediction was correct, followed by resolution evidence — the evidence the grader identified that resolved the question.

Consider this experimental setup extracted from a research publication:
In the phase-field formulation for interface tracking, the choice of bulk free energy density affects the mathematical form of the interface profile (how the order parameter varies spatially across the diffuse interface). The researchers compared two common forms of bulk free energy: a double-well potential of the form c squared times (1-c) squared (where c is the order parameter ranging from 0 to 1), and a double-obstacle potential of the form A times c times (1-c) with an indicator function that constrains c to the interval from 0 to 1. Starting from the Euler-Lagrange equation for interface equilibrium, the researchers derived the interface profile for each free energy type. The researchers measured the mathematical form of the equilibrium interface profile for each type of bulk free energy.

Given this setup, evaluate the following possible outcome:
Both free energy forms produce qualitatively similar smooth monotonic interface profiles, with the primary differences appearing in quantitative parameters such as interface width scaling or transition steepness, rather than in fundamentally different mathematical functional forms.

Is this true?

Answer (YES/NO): NO